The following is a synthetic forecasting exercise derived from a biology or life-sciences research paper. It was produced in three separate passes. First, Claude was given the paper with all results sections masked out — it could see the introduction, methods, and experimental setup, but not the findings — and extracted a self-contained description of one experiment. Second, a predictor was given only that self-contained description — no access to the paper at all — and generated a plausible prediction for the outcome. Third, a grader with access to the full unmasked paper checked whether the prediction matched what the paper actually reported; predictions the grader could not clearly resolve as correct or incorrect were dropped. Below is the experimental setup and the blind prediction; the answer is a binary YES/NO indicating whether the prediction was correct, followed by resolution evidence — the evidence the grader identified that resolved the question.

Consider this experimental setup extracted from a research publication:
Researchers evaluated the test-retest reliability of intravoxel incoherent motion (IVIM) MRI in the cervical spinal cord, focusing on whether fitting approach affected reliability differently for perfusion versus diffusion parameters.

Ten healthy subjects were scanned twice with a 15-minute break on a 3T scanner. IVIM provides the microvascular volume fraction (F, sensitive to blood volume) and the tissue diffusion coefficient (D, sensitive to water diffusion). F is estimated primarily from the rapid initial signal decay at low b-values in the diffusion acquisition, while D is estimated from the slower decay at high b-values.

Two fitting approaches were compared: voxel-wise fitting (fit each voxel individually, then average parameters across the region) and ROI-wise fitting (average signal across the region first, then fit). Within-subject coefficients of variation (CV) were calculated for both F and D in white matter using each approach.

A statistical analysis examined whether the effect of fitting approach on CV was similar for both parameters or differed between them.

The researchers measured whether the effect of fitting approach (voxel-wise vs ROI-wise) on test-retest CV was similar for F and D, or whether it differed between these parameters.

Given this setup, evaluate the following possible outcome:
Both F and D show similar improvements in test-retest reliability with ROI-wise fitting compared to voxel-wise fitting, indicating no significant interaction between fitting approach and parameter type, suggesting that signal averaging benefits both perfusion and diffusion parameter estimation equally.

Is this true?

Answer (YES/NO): NO